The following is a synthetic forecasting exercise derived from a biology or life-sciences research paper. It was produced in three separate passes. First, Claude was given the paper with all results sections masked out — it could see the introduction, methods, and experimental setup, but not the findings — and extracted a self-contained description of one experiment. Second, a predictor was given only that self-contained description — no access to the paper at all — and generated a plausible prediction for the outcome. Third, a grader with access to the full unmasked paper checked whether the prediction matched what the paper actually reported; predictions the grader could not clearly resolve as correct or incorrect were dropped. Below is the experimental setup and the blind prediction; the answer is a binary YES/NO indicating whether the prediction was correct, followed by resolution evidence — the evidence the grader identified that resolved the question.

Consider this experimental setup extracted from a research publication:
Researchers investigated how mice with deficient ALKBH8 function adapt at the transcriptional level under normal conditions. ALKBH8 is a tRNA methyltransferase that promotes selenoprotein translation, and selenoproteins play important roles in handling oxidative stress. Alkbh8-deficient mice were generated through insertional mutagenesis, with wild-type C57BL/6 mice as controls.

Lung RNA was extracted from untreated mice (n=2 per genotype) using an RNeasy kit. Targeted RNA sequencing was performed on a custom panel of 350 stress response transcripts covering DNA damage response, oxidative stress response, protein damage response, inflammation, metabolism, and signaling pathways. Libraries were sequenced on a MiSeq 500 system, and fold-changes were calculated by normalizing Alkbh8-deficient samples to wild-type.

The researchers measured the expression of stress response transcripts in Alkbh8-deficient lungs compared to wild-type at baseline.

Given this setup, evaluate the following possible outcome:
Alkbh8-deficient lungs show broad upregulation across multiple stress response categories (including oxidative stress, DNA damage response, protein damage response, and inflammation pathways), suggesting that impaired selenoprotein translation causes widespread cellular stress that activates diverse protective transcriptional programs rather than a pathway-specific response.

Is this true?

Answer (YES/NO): YES